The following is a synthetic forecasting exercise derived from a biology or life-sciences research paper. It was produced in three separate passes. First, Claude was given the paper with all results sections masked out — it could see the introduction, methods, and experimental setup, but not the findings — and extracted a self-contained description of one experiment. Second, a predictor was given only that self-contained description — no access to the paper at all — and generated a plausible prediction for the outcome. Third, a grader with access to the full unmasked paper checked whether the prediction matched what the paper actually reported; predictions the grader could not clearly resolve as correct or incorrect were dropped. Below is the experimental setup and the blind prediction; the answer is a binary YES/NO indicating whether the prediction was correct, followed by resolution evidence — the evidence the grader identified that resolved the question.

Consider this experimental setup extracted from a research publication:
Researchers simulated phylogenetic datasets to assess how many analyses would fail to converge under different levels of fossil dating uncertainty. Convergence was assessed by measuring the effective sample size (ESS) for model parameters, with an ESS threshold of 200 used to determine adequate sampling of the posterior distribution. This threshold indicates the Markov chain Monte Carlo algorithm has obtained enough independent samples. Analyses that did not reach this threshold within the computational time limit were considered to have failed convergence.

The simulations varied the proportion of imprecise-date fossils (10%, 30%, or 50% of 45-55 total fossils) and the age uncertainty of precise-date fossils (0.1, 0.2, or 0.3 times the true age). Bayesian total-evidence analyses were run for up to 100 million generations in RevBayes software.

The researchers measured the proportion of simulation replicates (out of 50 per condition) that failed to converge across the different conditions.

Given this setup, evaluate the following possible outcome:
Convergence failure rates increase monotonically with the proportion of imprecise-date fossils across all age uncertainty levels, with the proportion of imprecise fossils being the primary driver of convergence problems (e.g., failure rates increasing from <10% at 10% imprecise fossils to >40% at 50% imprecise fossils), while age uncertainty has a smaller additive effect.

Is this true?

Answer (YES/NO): NO